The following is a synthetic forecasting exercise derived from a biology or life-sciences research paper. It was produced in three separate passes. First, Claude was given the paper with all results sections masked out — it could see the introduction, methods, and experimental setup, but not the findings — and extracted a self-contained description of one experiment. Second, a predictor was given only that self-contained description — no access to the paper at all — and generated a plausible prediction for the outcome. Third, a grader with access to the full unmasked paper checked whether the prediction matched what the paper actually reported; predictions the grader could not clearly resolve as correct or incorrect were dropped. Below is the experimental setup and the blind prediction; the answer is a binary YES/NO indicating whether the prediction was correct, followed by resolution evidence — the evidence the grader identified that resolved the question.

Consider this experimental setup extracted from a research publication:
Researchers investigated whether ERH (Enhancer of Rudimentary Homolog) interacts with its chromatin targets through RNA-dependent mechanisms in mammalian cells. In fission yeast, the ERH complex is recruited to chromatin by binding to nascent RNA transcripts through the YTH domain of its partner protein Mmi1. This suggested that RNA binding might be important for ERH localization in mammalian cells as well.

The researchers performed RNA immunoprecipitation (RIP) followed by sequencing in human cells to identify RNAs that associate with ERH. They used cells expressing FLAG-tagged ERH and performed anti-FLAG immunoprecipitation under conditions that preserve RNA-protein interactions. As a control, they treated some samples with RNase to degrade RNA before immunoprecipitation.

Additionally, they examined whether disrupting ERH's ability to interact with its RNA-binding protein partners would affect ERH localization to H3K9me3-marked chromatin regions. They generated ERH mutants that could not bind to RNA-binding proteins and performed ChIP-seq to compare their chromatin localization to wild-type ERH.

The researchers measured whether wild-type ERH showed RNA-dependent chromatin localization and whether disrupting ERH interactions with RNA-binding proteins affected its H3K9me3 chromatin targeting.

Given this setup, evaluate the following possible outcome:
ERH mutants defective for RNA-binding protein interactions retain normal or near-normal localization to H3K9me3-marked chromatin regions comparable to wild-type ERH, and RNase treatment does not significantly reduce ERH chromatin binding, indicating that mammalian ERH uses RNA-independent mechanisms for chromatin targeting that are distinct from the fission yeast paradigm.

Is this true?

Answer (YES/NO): NO